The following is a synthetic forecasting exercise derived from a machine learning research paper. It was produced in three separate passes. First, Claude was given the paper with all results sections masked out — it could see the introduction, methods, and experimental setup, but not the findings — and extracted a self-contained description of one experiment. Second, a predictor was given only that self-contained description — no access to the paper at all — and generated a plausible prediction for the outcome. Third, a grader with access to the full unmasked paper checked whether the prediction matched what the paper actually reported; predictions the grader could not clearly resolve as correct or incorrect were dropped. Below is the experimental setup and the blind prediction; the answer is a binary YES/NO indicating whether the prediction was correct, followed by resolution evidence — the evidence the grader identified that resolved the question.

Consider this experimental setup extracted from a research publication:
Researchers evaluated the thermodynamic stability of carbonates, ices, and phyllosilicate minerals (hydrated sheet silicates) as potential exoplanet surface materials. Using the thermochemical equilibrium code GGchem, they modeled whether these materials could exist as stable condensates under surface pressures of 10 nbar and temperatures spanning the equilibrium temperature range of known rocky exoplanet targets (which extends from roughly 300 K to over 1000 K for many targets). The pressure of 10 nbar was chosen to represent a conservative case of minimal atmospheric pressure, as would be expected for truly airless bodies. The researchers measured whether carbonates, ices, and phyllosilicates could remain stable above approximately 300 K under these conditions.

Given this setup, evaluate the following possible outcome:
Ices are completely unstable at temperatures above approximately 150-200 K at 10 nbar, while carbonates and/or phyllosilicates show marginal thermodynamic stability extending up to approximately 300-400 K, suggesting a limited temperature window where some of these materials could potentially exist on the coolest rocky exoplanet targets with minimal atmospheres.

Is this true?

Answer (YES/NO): NO